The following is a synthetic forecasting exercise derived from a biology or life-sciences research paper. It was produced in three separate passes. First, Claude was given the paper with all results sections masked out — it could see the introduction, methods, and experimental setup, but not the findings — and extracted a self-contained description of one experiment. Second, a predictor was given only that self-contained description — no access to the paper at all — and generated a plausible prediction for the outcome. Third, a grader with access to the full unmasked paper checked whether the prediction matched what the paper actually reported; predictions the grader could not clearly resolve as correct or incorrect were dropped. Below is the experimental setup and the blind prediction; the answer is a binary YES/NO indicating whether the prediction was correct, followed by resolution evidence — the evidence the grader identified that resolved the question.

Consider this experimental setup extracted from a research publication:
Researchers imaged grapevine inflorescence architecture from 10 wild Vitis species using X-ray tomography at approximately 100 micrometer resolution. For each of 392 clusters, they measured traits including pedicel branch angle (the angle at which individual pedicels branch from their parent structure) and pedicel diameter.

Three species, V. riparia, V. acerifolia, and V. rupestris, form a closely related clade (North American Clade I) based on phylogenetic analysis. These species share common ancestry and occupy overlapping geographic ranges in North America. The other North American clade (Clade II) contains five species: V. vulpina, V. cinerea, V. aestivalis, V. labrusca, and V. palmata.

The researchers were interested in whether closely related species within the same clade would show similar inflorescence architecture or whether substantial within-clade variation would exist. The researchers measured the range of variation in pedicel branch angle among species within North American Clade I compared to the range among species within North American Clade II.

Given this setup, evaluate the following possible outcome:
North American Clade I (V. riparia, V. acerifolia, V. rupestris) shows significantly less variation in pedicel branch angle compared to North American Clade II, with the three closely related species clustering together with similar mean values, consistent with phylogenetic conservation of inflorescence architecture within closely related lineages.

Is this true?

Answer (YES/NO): YES